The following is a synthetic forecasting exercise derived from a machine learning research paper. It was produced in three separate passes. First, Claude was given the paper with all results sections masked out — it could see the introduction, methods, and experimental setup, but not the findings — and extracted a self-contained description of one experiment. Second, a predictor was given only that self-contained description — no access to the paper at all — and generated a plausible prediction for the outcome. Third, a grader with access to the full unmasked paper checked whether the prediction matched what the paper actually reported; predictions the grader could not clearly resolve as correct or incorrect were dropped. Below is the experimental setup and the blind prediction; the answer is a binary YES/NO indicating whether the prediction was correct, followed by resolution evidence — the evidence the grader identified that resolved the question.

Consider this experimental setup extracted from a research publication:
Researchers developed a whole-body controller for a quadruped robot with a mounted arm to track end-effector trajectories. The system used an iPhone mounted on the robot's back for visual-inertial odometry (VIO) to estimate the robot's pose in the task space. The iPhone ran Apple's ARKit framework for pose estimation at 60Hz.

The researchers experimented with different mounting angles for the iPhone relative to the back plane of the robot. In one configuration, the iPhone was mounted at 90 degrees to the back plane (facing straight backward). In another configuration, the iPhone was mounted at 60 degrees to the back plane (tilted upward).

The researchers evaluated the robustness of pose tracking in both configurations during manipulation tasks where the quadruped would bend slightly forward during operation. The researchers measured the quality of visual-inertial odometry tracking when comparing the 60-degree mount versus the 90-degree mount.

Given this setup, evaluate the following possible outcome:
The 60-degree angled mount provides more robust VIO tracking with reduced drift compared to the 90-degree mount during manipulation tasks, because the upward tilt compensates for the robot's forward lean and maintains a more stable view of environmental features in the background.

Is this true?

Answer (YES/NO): YES